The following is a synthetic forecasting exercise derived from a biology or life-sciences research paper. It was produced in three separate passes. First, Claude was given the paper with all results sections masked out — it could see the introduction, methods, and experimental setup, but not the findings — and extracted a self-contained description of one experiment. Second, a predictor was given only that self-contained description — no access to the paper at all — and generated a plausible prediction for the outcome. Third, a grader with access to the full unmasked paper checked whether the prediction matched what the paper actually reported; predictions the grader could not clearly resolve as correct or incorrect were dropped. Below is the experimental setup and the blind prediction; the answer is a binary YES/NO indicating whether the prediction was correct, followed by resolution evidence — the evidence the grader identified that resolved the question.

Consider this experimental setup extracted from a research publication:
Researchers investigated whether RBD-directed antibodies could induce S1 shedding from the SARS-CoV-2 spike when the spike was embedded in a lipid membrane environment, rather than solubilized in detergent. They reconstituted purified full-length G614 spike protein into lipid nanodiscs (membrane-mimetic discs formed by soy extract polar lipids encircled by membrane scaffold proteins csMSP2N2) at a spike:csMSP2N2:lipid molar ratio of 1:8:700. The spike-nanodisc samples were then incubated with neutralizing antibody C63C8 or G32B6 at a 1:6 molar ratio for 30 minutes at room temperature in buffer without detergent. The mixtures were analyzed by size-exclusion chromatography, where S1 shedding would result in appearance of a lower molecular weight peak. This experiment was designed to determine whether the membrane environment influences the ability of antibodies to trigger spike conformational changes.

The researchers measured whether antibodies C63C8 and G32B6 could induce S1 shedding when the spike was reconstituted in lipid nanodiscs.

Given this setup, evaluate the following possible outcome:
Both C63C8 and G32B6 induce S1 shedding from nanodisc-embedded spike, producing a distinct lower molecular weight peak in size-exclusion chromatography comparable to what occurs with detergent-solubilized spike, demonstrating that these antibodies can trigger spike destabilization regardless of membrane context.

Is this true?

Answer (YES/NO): NO